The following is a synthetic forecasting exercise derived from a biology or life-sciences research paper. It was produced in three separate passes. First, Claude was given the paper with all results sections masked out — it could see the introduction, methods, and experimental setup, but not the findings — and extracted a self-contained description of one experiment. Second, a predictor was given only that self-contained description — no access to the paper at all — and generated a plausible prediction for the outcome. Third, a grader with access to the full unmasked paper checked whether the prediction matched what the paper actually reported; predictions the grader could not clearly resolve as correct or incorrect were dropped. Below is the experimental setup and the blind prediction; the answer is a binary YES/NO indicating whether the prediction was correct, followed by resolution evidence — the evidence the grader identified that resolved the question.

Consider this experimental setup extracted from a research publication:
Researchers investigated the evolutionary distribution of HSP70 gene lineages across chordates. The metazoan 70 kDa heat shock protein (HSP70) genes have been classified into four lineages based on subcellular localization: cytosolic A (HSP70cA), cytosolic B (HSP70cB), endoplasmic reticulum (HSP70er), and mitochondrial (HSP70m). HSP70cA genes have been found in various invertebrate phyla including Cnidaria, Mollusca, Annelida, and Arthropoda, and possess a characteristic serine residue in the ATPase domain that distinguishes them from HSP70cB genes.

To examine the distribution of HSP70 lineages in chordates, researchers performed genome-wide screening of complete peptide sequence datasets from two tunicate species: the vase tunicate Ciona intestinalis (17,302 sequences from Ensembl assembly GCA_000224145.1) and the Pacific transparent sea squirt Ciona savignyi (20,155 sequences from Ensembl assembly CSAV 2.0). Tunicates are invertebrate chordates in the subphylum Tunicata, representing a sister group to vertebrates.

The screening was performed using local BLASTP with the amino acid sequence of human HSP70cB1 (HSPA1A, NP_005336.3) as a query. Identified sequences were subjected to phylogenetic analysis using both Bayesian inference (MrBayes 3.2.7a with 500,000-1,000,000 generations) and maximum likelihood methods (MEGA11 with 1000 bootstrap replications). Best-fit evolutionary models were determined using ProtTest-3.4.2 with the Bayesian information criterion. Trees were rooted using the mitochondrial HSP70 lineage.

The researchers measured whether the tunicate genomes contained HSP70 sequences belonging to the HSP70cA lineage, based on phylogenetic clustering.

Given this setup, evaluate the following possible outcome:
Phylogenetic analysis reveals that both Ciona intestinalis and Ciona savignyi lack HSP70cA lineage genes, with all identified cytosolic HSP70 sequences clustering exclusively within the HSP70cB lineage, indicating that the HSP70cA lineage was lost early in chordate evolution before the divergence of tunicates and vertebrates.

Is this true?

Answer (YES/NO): NO